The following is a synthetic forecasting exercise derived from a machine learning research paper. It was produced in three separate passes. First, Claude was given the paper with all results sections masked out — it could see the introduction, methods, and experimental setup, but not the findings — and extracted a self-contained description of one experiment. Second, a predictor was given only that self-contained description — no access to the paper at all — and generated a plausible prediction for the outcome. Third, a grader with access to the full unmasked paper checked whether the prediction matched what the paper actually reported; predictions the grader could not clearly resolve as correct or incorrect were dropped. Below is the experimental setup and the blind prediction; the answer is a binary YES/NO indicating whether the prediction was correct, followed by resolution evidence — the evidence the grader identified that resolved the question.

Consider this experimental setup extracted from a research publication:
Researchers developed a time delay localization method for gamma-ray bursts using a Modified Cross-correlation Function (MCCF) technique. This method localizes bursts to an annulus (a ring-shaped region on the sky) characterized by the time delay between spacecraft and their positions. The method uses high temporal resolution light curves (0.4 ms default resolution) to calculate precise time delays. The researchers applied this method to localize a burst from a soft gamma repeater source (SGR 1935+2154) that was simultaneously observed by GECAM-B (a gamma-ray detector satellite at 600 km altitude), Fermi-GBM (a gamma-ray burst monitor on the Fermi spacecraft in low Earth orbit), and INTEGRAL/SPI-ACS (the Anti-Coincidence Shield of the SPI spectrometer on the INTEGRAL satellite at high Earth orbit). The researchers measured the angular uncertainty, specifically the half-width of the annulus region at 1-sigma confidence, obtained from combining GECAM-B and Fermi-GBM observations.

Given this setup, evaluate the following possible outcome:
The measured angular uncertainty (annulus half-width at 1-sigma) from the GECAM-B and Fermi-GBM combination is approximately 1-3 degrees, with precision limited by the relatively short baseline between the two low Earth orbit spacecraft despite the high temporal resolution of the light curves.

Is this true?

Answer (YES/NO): NO